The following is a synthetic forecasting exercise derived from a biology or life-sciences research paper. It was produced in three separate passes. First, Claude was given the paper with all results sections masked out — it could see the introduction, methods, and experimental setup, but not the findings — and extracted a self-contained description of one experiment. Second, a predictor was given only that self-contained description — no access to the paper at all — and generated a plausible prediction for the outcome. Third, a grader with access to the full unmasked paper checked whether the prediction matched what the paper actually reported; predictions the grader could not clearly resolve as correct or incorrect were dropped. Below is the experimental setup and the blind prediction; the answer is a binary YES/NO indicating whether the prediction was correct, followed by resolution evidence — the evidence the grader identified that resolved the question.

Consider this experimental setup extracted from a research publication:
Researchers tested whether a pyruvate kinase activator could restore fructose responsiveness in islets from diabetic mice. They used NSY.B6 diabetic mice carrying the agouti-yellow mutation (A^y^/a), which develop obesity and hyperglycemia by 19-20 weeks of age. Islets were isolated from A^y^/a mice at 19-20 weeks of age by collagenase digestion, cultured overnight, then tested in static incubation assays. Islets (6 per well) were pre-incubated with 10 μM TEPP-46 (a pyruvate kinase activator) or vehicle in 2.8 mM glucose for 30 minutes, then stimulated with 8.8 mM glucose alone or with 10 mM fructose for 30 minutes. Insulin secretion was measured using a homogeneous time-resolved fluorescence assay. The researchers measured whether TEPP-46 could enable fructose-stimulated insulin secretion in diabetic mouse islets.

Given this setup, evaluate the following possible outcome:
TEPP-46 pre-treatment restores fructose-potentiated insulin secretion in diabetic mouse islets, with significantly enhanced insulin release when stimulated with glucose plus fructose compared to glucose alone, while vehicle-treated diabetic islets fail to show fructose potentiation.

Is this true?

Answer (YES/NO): YES